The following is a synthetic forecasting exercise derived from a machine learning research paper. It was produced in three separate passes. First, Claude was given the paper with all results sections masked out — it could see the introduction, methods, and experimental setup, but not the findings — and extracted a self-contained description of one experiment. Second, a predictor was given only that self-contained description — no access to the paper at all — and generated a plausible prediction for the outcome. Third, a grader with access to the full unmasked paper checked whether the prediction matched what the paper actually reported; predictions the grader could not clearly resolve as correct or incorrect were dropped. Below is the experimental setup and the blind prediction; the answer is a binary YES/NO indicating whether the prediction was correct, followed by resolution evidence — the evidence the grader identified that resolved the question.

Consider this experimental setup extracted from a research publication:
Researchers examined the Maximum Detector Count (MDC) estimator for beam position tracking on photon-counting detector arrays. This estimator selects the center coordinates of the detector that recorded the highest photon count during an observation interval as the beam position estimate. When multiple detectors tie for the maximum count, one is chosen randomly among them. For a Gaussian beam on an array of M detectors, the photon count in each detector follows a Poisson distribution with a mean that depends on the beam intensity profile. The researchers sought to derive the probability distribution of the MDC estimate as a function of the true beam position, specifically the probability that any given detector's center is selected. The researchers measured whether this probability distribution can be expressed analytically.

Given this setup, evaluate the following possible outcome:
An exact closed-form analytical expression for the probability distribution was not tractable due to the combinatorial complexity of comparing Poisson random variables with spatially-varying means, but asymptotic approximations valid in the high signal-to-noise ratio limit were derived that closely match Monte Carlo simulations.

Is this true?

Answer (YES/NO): NO